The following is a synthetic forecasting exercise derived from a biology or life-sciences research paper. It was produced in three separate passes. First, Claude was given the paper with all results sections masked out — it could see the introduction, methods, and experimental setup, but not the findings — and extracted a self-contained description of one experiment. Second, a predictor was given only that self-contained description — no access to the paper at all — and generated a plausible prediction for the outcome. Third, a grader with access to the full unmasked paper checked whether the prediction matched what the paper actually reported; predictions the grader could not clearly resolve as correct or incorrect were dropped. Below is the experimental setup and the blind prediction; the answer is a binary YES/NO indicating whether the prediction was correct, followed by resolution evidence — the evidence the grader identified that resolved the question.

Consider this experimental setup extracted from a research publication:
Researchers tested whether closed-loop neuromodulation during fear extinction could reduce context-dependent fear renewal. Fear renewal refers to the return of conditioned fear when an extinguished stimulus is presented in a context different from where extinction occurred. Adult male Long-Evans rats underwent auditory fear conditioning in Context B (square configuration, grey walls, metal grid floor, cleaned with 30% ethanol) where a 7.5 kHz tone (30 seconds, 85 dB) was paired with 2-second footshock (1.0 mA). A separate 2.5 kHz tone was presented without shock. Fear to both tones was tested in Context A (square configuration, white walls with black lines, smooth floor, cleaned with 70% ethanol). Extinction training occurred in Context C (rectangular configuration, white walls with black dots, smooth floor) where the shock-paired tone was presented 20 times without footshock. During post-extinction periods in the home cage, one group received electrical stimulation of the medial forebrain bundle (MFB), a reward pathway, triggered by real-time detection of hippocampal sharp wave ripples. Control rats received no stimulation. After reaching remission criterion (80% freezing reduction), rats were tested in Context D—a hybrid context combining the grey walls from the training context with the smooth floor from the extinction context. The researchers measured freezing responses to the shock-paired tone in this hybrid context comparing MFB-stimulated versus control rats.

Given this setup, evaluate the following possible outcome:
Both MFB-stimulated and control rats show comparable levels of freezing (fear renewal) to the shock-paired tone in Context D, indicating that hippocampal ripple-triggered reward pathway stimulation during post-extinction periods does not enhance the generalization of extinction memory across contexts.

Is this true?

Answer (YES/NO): NO